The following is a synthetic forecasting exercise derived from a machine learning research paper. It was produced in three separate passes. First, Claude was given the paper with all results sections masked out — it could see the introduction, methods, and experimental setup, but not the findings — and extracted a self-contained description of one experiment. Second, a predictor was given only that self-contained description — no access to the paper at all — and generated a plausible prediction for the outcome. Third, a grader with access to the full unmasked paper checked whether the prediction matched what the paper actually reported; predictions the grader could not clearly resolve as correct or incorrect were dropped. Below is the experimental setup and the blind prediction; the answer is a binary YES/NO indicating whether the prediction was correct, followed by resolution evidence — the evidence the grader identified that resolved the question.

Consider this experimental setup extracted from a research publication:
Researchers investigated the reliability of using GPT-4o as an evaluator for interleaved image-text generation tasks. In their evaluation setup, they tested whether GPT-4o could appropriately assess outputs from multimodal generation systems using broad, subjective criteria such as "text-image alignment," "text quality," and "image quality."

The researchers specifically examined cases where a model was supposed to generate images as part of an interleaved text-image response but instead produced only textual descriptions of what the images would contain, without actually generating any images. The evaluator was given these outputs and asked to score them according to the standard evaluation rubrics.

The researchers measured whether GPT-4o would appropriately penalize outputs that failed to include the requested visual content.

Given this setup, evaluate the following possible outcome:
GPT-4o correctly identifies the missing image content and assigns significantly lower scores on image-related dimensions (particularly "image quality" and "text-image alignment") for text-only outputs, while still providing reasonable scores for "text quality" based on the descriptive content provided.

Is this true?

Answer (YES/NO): NO